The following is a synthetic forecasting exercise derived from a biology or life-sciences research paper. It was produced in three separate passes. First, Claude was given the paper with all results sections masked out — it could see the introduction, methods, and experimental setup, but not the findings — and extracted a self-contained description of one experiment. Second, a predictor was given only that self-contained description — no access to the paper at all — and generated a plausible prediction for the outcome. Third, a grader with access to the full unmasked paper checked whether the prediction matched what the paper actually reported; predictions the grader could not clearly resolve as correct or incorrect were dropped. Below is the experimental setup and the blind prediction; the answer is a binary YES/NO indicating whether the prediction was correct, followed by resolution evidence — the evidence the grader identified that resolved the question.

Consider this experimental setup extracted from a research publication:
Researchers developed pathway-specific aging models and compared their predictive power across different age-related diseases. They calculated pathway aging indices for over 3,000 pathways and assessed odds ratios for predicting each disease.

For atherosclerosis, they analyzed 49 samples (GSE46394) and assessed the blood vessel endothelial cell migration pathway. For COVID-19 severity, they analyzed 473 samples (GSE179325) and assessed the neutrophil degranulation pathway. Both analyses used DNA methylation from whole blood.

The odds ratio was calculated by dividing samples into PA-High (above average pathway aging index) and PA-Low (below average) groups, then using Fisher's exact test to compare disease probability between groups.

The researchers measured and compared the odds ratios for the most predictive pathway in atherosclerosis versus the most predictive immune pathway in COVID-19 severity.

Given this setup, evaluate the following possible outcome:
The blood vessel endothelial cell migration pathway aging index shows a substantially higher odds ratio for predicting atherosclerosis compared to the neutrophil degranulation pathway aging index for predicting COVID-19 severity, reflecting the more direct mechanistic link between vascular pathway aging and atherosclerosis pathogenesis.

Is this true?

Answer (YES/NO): YES